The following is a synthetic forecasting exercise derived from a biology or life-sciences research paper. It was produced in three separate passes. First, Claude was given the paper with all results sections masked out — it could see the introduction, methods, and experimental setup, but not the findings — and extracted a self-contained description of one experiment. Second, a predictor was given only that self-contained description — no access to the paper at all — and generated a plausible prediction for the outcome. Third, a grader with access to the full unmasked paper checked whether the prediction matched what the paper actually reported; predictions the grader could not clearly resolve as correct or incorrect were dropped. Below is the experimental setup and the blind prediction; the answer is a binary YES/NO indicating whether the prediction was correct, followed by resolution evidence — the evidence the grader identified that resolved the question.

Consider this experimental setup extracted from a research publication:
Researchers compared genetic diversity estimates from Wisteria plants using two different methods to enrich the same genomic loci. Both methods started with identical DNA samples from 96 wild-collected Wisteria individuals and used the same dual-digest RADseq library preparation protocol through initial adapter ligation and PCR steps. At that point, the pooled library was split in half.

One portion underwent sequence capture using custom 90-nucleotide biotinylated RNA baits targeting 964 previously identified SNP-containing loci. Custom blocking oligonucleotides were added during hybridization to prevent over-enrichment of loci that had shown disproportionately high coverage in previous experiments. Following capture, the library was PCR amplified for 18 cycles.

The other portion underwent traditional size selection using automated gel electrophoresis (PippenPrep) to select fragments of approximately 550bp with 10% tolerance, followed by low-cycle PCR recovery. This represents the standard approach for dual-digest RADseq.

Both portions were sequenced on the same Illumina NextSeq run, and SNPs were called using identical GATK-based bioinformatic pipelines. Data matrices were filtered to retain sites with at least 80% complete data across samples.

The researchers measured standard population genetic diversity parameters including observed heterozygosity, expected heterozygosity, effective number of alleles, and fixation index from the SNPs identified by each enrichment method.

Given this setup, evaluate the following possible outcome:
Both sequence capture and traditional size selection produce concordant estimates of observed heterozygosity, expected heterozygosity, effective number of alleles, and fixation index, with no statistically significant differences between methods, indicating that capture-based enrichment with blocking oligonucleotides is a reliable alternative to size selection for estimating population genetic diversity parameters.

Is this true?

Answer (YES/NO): NO